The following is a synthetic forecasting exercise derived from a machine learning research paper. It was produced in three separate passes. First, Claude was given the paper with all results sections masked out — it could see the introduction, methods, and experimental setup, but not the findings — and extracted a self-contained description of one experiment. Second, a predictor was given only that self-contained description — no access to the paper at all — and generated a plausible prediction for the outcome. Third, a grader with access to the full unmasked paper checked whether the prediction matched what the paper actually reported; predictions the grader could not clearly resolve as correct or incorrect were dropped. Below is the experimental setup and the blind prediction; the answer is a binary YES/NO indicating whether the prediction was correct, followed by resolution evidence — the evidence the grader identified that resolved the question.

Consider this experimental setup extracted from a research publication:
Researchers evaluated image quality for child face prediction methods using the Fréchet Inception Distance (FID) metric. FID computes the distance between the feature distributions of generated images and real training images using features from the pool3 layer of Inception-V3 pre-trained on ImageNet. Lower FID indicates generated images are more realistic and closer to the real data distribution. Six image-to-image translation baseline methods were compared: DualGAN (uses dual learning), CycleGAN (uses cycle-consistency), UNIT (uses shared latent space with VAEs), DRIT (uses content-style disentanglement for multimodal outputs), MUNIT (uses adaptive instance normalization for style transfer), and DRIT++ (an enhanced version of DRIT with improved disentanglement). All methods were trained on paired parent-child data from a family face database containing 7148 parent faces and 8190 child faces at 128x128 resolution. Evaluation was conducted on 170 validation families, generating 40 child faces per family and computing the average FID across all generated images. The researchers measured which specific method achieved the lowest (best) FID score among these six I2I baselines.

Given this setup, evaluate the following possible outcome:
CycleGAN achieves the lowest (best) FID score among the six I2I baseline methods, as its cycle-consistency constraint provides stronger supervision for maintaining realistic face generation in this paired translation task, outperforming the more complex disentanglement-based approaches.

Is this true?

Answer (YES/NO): NO